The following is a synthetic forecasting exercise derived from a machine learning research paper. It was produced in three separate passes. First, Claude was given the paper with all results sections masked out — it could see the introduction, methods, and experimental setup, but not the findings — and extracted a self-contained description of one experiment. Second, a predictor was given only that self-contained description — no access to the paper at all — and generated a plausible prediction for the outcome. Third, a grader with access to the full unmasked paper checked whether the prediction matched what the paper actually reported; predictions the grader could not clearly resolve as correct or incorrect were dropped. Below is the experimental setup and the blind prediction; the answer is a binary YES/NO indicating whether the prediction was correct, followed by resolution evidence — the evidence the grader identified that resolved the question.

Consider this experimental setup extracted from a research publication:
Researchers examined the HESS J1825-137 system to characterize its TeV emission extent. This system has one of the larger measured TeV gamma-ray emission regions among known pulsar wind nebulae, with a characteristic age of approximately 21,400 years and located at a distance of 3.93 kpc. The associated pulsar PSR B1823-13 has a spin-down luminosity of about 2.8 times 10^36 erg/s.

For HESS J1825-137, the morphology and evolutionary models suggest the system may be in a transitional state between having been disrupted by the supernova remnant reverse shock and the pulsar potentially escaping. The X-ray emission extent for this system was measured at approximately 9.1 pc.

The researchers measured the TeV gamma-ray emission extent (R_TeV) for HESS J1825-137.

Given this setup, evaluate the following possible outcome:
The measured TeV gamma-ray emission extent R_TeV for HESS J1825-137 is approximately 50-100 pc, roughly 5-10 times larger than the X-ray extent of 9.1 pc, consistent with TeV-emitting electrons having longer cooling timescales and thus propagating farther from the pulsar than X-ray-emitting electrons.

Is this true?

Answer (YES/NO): YES